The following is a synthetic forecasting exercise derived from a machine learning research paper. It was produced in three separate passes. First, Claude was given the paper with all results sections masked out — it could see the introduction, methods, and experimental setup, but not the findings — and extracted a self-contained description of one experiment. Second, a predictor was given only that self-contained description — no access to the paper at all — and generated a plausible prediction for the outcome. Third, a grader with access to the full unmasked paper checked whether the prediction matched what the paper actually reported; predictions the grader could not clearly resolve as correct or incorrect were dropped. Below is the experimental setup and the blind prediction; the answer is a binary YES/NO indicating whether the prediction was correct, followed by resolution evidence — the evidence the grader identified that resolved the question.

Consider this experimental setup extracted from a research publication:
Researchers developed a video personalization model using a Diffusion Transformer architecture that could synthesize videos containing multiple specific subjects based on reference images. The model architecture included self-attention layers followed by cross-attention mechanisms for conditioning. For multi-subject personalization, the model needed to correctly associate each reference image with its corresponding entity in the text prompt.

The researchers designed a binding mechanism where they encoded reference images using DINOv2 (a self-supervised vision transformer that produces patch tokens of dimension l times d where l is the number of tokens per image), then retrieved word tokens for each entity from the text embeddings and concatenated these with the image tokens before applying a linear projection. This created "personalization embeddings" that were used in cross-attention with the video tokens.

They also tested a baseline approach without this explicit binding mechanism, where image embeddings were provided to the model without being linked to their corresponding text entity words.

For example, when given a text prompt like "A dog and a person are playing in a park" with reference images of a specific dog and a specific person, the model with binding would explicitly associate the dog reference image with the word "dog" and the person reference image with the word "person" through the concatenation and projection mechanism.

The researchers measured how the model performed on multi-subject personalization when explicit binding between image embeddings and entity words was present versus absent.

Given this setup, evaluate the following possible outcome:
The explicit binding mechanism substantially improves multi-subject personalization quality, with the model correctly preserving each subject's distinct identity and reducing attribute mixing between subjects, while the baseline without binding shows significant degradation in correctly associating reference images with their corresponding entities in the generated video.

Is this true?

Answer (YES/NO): YES